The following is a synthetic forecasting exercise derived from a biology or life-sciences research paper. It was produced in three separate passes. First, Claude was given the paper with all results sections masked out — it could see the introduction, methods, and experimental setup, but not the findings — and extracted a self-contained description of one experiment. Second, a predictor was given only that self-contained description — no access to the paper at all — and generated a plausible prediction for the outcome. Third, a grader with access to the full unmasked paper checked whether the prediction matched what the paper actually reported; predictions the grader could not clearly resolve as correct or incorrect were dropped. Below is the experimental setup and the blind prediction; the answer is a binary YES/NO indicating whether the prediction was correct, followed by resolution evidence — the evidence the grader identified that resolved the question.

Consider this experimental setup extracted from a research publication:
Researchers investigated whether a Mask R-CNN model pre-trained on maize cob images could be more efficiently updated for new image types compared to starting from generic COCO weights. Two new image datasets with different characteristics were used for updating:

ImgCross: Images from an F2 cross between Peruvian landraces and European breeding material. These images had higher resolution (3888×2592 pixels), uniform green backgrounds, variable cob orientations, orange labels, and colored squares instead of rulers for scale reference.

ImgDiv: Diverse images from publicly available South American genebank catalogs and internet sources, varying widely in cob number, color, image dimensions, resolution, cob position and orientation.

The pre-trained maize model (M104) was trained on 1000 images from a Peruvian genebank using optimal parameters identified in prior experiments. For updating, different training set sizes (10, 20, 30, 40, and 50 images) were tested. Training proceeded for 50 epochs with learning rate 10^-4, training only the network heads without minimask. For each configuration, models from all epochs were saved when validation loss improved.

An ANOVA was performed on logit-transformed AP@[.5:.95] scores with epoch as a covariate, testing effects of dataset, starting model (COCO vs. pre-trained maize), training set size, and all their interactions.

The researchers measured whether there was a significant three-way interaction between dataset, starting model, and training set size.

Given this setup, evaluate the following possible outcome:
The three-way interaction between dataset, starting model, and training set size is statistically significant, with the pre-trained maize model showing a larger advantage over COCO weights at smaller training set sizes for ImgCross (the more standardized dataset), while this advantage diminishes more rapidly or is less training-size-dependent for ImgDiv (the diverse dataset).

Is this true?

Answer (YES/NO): NO